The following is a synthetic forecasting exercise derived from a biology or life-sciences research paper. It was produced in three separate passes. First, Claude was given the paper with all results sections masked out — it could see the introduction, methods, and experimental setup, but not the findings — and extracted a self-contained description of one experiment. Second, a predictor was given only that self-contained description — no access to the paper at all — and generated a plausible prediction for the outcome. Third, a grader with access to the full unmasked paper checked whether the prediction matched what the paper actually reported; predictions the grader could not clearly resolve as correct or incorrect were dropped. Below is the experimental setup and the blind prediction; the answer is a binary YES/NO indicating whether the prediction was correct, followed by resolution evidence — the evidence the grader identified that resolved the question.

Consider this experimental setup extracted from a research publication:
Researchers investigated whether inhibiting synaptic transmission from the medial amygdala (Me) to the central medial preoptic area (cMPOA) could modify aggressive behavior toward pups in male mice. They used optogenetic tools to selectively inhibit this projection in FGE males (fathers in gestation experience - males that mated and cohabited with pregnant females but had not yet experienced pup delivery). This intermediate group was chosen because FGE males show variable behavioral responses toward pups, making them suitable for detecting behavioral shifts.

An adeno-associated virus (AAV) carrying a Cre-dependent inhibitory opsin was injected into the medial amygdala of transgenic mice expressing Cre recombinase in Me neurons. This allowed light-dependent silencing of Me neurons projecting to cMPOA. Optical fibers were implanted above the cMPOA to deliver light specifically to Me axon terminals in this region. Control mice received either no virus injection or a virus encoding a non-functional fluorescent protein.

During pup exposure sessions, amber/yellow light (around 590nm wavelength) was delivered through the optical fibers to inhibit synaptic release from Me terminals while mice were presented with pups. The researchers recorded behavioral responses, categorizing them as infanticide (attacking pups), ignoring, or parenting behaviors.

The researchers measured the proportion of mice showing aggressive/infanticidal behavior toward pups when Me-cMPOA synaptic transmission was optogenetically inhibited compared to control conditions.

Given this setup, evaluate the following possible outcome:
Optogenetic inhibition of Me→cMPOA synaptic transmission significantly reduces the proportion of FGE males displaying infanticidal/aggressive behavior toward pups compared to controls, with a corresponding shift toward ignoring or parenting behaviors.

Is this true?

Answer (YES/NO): NO